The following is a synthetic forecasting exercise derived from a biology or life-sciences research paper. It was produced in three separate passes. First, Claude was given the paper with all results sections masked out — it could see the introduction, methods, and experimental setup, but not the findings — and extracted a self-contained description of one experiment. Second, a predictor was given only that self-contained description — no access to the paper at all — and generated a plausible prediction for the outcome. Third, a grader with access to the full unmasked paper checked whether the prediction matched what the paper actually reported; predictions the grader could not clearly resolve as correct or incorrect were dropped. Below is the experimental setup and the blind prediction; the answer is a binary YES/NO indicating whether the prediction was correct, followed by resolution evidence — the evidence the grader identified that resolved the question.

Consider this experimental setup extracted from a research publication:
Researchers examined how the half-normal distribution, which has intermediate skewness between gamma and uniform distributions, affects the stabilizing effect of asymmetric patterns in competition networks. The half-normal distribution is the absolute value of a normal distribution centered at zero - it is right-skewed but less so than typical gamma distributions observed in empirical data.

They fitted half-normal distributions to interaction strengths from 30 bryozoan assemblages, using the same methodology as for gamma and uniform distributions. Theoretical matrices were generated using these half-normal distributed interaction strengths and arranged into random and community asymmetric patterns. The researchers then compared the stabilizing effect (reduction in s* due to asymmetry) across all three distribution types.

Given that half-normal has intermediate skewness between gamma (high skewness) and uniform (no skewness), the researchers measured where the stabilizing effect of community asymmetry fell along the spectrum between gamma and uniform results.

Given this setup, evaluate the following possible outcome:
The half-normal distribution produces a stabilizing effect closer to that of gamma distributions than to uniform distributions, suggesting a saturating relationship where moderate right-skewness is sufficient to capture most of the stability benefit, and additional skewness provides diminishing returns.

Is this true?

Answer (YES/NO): NO